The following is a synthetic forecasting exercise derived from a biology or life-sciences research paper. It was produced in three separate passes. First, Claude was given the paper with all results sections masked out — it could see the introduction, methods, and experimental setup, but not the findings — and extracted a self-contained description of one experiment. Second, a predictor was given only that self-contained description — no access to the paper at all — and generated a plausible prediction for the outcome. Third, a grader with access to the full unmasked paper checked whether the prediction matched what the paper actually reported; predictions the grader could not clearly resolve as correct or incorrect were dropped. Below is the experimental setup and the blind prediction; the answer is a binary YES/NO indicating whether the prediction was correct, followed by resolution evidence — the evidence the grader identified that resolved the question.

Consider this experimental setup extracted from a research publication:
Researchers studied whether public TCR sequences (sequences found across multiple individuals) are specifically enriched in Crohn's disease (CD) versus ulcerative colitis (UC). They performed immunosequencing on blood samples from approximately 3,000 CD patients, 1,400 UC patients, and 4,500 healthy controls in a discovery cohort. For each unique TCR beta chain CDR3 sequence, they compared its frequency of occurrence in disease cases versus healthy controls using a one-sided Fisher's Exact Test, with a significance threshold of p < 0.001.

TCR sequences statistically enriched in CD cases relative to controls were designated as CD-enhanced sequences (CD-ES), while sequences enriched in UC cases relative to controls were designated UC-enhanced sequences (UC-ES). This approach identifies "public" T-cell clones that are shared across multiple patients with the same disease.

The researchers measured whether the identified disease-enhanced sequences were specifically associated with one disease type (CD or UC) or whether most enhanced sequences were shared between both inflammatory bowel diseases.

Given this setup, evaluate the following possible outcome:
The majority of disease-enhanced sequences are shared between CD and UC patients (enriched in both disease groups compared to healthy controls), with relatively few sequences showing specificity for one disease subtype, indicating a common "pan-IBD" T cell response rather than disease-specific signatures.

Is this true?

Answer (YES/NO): NO